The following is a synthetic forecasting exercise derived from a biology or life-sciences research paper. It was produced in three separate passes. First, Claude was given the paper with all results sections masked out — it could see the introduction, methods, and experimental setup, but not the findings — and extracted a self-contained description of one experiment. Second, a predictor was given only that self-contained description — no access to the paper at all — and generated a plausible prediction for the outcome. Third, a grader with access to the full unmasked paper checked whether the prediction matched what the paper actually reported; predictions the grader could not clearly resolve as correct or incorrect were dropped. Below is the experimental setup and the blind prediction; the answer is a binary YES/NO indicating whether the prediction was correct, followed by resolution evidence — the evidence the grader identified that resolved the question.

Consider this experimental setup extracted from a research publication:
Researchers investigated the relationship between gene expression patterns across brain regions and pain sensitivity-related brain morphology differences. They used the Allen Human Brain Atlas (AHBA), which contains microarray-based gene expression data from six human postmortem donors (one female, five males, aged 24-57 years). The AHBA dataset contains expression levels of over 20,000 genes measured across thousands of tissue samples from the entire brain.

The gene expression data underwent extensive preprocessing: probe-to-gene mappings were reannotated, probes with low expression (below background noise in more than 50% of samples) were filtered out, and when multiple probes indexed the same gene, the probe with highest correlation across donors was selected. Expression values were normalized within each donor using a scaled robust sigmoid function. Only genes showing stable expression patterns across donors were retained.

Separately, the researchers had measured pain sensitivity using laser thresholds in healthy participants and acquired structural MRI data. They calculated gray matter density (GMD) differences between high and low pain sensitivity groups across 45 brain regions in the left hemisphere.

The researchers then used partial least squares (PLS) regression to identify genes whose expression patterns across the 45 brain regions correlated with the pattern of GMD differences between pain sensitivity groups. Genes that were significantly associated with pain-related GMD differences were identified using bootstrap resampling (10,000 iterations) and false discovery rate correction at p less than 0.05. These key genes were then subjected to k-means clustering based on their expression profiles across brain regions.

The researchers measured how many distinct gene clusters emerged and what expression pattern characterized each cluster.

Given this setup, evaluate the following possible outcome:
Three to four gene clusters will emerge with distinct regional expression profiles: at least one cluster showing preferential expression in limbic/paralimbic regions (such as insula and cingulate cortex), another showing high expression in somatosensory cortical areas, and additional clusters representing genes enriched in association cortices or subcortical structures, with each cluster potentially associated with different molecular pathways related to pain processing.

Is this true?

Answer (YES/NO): NO